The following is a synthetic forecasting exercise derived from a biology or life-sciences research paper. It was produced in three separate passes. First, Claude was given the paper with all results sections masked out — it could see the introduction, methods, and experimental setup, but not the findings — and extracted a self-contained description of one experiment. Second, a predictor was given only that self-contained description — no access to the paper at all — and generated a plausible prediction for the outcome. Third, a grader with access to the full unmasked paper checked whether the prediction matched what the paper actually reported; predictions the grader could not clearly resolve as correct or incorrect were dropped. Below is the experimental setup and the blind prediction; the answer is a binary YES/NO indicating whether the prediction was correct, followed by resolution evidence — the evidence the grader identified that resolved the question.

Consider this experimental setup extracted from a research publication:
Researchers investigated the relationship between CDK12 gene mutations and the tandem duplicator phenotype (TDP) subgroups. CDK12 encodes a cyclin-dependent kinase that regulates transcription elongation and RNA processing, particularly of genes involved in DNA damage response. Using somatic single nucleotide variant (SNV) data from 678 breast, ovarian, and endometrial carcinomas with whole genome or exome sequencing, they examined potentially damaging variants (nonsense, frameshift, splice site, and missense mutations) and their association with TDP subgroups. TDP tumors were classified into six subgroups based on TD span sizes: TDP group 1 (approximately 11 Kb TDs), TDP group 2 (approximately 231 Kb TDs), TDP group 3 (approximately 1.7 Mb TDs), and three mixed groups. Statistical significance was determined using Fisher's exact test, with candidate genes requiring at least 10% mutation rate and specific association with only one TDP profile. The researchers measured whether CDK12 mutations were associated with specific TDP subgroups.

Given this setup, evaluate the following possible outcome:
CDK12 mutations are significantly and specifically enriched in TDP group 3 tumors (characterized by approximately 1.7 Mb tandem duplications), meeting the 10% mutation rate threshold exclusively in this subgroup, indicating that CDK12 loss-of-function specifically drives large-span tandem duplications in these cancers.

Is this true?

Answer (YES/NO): NO